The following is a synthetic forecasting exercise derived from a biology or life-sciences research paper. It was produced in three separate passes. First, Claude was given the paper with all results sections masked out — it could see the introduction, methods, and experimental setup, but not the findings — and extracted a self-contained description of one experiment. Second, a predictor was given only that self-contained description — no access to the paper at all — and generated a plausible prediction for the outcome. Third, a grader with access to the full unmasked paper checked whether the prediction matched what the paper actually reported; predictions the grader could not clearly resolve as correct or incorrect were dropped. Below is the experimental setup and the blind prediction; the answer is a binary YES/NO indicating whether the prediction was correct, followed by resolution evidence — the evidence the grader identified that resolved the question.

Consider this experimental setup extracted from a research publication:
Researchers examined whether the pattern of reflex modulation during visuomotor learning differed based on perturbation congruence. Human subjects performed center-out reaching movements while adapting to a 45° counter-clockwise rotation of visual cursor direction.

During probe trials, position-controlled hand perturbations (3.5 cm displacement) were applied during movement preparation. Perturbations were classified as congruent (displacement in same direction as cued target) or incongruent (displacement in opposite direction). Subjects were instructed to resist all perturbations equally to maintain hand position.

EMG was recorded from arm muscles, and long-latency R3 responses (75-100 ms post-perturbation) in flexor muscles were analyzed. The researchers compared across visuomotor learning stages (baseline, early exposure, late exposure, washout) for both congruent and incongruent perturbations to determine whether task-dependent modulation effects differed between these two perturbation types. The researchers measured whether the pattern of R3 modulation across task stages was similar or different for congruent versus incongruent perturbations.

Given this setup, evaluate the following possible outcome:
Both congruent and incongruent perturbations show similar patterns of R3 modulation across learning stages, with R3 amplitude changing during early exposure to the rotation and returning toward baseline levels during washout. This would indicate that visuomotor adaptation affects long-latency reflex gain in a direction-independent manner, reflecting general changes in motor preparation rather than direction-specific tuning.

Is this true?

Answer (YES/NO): NO